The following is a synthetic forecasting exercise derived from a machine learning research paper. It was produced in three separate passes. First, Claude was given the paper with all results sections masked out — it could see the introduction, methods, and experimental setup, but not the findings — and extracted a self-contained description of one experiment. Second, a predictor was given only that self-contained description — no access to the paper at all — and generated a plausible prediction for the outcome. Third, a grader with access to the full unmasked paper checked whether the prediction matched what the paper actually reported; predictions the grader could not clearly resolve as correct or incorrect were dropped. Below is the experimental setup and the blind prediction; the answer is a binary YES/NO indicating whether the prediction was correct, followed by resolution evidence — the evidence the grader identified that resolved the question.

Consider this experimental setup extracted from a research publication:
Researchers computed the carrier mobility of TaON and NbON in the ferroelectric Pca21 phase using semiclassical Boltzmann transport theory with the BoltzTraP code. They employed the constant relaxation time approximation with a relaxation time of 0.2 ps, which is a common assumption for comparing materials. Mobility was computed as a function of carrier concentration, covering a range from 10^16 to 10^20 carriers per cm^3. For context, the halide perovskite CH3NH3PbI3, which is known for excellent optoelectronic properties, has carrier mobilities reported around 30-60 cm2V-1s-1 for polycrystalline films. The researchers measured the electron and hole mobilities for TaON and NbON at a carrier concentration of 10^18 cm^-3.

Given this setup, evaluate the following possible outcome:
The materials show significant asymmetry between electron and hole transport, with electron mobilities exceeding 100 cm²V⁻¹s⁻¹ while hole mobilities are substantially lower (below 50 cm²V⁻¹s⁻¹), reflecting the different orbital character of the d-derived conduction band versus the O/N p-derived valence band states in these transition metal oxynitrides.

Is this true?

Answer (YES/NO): NO